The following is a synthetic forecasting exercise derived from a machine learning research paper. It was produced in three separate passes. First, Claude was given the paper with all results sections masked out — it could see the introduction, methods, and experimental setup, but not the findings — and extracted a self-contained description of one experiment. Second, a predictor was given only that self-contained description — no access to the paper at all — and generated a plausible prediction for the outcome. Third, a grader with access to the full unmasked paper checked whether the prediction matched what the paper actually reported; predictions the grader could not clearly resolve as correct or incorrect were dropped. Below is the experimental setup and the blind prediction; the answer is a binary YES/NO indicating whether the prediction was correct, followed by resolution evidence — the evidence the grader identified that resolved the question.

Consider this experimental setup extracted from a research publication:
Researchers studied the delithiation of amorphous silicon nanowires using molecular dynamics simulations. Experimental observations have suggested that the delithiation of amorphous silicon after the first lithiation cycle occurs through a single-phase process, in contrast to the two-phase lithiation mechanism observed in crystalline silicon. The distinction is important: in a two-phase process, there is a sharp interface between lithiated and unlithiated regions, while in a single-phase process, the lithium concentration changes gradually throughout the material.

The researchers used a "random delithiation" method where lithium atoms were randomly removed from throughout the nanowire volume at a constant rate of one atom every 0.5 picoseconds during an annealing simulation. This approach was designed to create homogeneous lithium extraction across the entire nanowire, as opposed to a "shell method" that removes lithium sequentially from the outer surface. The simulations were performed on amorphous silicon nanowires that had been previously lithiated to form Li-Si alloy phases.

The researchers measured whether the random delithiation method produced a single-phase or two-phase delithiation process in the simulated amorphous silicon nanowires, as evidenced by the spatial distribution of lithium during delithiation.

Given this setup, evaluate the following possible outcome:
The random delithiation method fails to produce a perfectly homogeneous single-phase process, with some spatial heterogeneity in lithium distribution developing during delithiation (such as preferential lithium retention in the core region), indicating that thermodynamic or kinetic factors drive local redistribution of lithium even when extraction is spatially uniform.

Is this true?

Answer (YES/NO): NO